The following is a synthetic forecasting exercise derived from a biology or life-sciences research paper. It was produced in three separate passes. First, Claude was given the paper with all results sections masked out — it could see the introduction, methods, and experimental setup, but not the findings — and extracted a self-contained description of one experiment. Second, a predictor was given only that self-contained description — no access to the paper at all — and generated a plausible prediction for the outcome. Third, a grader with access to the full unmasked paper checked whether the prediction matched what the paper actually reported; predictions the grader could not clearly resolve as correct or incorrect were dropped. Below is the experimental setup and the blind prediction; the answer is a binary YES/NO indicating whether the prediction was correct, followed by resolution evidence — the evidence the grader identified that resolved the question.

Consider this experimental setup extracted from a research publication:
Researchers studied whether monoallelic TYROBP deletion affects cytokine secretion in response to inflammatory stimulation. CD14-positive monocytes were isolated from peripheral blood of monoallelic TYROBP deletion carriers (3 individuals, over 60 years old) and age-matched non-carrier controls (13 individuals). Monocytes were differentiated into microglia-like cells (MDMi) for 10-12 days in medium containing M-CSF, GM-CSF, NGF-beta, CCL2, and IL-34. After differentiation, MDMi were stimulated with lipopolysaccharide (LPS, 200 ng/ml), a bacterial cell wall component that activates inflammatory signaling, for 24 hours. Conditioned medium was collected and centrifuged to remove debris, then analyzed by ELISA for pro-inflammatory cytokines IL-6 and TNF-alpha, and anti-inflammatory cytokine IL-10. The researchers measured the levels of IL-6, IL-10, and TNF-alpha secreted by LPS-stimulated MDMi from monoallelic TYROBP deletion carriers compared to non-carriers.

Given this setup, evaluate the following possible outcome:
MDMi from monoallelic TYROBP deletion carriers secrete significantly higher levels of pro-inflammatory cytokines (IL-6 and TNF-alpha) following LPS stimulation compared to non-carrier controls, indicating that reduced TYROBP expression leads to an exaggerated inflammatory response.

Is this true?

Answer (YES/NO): NO